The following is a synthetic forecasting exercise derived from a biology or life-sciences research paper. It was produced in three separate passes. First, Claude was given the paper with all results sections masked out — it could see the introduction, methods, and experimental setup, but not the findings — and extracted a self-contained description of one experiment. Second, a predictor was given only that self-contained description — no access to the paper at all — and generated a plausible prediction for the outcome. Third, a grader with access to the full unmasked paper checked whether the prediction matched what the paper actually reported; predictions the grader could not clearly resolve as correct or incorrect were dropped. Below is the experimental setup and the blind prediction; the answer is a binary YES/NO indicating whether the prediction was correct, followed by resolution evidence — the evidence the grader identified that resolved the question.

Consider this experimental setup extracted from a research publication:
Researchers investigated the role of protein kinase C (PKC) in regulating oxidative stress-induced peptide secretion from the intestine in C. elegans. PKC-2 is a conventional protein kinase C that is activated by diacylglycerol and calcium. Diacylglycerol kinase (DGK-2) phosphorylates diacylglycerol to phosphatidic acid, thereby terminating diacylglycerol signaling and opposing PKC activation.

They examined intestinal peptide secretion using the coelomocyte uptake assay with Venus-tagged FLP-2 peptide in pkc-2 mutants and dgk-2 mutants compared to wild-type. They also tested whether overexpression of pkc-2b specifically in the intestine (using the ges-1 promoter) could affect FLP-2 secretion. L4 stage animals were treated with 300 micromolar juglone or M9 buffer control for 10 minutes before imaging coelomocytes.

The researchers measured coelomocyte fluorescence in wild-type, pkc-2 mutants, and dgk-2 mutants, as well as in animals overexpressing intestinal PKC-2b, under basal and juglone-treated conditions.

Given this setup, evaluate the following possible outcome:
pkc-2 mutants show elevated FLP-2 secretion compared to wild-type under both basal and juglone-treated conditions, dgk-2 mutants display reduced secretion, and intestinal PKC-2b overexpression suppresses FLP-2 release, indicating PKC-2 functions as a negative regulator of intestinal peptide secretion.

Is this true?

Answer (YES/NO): NO